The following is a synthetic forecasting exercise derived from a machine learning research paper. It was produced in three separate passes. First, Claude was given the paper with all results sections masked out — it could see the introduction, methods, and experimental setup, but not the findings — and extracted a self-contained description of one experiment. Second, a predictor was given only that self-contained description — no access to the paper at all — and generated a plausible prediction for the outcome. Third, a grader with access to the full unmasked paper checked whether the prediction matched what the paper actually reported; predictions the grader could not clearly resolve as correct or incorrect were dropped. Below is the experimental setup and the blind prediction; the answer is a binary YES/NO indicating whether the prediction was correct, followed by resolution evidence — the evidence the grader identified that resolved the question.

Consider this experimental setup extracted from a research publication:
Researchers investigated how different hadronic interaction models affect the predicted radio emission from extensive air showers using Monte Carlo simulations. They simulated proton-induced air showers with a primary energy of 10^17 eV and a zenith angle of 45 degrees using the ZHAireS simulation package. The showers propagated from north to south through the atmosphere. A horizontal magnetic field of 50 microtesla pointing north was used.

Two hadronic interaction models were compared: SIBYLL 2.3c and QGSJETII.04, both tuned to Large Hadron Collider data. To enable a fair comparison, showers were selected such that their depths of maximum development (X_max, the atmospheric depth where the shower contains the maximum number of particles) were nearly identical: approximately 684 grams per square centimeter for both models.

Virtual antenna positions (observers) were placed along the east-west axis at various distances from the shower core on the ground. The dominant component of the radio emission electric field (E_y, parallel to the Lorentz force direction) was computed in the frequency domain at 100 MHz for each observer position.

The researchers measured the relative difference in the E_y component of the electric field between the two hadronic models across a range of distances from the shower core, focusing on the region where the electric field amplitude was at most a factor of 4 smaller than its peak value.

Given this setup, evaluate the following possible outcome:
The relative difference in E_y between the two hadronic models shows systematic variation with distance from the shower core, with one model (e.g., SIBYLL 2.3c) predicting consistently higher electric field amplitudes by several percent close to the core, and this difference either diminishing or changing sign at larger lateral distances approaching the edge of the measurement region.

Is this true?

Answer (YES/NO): NO